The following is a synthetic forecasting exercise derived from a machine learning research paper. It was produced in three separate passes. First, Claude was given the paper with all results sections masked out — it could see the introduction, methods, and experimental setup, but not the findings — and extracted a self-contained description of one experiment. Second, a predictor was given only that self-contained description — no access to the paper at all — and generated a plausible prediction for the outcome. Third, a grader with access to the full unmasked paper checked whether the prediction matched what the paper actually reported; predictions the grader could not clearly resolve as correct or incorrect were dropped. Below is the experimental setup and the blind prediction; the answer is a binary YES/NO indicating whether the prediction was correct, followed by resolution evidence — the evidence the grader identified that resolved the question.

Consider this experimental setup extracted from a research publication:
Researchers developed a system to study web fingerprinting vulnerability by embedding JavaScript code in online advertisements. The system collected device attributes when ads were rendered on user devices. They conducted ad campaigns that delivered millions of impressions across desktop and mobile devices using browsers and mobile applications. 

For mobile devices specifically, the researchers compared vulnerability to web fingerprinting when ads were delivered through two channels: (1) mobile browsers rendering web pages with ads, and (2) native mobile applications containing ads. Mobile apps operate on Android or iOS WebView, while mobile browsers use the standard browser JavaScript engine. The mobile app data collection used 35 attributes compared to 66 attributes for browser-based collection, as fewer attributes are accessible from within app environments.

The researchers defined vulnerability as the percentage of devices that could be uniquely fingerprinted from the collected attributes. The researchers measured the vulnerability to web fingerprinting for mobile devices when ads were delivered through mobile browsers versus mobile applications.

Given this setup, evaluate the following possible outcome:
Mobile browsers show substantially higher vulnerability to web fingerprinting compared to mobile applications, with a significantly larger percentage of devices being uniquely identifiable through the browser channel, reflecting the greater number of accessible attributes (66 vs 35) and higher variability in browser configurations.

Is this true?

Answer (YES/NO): NO